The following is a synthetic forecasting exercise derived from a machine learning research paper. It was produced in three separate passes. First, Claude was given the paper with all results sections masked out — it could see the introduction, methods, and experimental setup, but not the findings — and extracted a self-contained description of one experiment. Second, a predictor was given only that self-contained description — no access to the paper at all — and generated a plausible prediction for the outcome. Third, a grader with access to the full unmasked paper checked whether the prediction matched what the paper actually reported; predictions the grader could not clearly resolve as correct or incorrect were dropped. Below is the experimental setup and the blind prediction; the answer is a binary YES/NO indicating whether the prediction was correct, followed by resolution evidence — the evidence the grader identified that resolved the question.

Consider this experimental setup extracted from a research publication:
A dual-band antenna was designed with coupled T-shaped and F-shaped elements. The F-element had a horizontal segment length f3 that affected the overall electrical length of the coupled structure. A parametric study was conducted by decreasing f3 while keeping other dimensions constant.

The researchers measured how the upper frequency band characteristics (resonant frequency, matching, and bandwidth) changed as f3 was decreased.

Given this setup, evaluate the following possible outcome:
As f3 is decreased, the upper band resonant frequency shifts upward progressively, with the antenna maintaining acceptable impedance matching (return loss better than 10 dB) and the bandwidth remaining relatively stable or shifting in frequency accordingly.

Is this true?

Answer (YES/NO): NO